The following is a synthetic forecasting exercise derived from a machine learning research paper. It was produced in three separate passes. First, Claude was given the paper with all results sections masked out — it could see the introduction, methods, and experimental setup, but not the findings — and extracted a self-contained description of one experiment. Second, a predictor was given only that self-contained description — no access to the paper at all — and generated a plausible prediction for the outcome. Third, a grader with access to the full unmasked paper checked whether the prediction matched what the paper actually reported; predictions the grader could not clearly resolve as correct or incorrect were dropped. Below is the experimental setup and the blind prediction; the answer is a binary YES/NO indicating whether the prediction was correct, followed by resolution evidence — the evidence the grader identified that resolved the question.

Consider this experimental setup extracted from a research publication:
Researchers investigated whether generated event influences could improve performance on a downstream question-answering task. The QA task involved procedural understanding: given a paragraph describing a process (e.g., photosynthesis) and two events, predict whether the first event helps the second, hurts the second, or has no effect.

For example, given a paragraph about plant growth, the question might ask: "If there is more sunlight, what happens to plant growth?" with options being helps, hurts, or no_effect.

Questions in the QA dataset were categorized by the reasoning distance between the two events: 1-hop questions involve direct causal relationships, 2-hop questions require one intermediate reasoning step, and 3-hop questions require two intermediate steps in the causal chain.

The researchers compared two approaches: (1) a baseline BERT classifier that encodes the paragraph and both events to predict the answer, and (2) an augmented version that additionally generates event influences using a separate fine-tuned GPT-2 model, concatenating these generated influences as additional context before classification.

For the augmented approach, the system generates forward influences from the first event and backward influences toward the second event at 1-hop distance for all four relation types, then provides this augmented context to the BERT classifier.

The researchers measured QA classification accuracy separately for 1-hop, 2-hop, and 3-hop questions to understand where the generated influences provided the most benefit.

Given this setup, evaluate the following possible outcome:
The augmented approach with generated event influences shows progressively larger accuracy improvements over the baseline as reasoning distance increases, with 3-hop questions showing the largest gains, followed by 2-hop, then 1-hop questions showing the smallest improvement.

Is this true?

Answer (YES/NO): NO